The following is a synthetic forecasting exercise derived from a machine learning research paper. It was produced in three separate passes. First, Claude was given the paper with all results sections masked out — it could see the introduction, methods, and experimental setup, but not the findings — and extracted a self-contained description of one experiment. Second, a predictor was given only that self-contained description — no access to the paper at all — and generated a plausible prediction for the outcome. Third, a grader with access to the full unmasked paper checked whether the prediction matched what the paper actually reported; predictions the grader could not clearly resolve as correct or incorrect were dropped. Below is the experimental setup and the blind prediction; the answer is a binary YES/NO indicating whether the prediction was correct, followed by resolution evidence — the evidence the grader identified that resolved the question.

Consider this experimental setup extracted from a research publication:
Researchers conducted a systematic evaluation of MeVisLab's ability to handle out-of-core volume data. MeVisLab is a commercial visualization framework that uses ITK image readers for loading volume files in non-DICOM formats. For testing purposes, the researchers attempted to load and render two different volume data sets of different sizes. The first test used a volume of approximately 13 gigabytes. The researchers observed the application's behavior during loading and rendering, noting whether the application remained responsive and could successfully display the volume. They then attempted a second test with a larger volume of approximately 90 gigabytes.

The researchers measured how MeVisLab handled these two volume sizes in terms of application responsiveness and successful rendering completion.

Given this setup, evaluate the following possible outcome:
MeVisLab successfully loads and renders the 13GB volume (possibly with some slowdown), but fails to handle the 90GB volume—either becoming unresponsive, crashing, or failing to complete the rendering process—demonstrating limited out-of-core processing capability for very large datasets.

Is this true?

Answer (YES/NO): YES